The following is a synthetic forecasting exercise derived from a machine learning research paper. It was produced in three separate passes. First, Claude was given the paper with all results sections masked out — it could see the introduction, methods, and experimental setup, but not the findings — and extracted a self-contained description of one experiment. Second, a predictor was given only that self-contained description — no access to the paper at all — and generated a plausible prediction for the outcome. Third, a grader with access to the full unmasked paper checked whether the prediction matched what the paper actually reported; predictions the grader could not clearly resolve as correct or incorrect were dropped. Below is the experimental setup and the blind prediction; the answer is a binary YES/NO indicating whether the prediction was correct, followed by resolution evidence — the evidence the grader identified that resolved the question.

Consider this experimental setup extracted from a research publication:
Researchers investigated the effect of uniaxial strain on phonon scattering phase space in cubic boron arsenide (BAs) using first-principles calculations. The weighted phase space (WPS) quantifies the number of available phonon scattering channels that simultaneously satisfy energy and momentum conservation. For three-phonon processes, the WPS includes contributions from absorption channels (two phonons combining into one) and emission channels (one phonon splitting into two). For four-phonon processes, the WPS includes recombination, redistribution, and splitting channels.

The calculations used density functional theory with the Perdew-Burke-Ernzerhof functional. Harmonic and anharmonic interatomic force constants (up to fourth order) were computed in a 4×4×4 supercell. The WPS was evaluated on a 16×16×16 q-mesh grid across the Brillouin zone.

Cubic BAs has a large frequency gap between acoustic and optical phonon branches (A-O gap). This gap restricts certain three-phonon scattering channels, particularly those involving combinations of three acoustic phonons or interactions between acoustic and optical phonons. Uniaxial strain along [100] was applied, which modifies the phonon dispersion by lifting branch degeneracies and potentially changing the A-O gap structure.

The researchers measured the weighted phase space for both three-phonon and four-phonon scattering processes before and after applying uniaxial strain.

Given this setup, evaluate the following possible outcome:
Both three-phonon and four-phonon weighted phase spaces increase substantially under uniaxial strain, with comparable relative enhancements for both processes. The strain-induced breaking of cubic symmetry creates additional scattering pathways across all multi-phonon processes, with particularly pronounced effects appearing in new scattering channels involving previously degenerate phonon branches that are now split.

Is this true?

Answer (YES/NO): YES